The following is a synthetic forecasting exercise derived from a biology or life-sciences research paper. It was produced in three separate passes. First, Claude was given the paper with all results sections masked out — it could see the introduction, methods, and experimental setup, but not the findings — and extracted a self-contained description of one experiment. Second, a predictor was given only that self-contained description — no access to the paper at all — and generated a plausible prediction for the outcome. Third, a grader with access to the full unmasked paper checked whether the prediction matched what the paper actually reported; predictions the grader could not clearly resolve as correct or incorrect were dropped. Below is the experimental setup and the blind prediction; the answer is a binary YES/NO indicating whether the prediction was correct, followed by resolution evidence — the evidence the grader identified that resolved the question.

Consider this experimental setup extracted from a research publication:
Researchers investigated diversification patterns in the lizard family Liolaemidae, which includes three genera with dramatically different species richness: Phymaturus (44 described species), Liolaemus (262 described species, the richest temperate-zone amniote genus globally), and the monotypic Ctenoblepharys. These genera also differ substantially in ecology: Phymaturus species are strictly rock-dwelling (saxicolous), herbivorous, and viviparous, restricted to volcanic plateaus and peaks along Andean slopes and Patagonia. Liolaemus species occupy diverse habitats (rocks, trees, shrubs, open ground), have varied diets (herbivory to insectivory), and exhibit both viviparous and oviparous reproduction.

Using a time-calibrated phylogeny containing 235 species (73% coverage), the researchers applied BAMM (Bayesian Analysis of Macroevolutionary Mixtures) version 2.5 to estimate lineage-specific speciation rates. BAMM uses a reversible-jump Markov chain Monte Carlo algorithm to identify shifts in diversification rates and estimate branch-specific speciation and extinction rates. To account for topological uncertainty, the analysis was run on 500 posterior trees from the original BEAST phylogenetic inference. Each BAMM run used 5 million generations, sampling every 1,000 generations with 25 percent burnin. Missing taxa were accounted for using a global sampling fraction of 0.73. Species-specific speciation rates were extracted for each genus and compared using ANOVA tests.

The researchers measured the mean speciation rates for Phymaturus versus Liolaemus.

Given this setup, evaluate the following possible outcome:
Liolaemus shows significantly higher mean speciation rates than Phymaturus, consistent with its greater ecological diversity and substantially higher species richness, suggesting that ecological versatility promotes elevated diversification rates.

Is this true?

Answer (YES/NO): NO